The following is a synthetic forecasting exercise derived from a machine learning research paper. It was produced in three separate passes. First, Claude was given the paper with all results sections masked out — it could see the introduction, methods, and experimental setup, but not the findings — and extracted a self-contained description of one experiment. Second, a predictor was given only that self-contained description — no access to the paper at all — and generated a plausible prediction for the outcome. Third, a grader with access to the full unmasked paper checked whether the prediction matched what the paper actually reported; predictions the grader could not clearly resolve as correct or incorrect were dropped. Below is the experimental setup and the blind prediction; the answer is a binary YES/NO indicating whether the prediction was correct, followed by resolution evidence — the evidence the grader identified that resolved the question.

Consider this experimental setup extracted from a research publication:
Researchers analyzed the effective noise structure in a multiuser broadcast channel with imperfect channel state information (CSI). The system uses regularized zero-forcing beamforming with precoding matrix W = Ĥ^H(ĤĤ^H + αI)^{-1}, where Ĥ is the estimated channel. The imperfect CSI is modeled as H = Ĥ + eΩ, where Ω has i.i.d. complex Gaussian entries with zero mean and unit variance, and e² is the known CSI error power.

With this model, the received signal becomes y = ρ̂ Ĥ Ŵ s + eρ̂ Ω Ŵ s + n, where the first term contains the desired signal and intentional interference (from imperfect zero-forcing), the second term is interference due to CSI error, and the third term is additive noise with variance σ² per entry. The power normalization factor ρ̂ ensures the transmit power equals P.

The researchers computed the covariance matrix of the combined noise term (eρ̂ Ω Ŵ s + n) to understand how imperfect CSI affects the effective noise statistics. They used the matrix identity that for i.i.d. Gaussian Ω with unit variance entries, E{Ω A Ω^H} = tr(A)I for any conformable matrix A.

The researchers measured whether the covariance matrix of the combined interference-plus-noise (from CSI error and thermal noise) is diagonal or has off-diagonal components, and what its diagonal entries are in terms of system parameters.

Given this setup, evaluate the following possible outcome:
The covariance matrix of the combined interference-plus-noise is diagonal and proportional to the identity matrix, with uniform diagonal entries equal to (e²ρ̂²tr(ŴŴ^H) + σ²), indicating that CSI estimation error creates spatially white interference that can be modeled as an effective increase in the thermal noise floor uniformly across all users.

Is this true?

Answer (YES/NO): YES